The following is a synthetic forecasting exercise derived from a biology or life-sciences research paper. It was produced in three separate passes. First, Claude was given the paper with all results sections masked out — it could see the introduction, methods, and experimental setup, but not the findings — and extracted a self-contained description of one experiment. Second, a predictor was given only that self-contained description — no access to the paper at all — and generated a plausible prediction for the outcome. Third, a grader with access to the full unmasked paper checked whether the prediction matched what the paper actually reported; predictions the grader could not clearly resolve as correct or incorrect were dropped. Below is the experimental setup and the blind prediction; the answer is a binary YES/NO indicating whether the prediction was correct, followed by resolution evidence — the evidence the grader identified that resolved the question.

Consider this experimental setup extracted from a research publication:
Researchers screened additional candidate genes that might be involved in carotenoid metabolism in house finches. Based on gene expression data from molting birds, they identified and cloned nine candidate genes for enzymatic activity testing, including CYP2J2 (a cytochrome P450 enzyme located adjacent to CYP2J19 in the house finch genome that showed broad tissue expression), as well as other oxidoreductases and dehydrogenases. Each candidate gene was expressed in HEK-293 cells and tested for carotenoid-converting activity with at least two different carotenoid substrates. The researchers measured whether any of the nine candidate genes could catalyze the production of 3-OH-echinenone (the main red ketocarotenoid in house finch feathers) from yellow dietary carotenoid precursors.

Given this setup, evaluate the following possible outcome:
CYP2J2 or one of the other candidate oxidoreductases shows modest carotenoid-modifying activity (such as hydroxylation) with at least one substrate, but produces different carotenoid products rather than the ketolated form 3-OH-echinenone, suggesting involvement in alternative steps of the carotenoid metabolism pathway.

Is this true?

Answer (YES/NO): NO